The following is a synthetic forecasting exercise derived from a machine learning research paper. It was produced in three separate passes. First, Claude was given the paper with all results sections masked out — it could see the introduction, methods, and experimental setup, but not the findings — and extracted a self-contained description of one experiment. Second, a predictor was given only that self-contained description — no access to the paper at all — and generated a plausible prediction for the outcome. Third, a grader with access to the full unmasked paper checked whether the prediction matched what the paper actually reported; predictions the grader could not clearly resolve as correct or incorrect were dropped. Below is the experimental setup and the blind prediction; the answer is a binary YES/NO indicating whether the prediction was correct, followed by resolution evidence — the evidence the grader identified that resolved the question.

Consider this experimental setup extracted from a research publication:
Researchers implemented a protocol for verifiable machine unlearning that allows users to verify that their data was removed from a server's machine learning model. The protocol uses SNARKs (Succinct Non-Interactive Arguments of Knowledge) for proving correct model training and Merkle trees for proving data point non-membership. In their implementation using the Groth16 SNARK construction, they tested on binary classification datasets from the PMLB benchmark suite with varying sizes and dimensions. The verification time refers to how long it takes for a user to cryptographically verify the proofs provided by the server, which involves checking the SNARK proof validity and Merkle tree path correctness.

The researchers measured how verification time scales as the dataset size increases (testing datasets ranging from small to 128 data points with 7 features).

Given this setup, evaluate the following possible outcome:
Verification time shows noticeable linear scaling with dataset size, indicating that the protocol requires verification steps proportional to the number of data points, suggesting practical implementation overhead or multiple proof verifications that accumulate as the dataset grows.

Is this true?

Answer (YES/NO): NO